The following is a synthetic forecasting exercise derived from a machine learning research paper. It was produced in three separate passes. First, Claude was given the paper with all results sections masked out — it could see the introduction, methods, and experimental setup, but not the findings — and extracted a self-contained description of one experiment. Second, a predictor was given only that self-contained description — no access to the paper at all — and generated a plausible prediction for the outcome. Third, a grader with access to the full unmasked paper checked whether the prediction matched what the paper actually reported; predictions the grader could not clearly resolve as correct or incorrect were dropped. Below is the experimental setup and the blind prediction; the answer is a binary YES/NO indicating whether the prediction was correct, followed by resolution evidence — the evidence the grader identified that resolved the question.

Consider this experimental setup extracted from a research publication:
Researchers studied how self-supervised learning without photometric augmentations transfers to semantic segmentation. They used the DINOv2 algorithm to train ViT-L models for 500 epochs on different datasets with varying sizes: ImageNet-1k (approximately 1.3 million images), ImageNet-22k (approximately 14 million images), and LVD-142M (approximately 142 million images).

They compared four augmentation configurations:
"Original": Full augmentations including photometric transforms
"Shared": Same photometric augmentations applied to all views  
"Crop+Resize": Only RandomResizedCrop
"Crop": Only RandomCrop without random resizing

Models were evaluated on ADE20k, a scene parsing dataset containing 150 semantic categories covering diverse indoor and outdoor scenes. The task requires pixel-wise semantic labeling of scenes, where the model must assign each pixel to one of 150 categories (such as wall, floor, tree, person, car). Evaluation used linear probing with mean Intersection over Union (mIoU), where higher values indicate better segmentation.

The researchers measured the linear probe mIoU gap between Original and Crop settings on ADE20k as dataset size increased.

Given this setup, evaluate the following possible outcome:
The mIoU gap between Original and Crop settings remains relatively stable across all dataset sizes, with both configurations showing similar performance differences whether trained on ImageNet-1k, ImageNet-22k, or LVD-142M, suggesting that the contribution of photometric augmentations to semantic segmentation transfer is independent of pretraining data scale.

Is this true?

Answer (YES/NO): NO